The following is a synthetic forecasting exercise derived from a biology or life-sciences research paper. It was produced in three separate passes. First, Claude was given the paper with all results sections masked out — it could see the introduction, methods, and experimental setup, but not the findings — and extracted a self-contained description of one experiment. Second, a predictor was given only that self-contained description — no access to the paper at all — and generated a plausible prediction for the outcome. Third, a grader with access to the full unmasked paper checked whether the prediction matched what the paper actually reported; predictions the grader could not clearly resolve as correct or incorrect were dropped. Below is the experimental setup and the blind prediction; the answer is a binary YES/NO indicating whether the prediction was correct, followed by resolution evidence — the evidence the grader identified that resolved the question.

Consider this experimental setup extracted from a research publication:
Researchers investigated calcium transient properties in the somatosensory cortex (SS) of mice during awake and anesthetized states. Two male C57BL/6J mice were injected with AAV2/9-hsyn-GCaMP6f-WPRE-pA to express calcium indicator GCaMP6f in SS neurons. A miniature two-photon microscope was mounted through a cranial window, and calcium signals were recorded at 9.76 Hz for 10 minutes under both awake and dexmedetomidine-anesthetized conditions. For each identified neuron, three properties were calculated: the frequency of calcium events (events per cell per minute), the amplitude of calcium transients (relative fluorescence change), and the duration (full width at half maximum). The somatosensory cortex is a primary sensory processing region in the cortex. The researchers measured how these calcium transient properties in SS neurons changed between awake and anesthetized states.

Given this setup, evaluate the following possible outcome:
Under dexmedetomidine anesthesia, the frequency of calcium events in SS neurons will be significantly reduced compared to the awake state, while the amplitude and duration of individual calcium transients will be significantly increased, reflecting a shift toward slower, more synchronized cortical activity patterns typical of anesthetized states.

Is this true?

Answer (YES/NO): NO